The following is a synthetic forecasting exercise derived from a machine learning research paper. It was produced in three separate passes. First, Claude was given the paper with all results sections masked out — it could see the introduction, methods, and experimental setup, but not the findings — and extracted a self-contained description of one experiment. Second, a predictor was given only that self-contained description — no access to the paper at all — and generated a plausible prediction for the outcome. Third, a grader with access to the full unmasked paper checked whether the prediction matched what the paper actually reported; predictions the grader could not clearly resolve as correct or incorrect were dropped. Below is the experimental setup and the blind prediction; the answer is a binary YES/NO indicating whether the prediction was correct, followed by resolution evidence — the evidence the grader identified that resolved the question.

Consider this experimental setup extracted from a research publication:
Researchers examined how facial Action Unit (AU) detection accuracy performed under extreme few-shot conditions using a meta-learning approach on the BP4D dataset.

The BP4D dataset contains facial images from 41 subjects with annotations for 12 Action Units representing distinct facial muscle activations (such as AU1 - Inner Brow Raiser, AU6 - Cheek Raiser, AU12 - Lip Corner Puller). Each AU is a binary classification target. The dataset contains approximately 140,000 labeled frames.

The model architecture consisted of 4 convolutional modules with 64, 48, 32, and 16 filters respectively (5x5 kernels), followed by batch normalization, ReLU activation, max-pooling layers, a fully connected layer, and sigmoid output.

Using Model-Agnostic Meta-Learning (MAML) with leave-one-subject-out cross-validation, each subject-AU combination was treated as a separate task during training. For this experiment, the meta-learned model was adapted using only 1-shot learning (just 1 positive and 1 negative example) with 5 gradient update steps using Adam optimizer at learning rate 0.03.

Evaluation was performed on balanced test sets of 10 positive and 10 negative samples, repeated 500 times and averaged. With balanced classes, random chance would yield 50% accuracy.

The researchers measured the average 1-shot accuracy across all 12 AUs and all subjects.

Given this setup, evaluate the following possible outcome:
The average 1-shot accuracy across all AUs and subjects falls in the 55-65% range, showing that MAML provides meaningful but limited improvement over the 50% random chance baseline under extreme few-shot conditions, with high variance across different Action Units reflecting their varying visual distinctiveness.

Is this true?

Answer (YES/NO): NO